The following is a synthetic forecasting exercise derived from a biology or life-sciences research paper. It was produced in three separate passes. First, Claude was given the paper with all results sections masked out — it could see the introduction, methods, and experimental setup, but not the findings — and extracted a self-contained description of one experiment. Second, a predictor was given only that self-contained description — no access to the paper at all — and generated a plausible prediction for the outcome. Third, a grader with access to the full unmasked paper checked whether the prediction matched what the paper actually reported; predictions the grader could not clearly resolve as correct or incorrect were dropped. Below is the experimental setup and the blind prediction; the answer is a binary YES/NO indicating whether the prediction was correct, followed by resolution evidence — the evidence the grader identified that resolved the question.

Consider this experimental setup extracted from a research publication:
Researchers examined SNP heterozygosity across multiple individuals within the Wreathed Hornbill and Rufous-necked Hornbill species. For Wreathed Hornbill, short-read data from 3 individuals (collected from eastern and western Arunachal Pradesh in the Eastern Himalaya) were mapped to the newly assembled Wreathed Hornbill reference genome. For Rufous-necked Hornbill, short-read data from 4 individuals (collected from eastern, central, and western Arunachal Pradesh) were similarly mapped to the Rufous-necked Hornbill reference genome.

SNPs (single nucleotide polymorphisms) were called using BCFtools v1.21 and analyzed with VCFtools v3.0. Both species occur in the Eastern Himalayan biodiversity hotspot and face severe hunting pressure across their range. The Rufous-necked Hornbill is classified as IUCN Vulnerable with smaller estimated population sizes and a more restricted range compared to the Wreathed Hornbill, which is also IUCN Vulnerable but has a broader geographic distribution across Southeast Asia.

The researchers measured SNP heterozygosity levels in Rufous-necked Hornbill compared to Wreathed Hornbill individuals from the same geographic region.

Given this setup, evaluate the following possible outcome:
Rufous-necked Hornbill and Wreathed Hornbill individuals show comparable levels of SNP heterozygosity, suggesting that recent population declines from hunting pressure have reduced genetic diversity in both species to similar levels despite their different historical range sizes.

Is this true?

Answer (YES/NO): NO